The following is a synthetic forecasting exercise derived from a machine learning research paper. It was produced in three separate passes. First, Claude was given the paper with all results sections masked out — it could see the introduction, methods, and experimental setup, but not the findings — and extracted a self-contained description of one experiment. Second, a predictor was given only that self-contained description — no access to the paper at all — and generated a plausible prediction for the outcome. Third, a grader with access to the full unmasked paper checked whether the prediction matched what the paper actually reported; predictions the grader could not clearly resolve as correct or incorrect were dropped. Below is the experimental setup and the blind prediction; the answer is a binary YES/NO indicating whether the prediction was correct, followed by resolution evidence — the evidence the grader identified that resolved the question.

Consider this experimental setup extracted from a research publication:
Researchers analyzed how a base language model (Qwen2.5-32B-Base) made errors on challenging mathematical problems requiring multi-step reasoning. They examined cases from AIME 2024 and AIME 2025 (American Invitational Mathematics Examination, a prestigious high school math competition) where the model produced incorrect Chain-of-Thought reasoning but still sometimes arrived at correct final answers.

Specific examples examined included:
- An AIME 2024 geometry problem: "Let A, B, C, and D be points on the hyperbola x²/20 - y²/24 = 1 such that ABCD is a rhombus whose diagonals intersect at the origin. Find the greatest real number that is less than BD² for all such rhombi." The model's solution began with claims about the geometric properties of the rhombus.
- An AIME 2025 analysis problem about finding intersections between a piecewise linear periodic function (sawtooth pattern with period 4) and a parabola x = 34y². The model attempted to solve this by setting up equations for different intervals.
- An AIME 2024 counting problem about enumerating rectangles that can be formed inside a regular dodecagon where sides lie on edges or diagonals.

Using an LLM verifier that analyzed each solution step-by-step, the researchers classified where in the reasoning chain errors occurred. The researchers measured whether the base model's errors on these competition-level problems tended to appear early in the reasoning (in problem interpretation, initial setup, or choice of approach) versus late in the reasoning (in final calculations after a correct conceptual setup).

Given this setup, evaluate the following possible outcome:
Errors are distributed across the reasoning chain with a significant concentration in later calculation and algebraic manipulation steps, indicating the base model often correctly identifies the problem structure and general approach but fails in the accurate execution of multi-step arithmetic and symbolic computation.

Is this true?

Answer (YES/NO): NO